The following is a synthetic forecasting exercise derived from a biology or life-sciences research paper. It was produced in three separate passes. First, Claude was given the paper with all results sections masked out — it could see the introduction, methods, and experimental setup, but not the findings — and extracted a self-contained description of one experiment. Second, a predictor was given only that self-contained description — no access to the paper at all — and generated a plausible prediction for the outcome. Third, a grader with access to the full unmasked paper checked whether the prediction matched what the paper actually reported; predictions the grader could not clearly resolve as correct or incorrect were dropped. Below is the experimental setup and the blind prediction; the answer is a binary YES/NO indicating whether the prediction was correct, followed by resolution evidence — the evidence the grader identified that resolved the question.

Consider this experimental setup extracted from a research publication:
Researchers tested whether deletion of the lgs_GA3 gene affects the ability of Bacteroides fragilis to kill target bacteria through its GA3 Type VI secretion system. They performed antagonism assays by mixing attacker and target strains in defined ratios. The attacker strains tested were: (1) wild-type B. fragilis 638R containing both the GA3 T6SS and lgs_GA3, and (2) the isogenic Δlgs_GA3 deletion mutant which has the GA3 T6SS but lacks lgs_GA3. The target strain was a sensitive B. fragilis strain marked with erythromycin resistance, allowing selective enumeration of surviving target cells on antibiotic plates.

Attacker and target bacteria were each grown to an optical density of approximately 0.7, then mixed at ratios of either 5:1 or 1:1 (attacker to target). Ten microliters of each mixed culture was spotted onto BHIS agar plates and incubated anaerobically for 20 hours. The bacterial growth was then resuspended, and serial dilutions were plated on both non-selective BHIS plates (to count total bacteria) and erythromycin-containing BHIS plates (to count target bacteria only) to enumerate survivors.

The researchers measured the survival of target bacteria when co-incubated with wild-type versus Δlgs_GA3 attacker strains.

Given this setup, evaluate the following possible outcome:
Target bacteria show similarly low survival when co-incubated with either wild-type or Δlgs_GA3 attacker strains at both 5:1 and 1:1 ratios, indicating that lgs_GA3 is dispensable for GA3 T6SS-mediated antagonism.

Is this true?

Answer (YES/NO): NO